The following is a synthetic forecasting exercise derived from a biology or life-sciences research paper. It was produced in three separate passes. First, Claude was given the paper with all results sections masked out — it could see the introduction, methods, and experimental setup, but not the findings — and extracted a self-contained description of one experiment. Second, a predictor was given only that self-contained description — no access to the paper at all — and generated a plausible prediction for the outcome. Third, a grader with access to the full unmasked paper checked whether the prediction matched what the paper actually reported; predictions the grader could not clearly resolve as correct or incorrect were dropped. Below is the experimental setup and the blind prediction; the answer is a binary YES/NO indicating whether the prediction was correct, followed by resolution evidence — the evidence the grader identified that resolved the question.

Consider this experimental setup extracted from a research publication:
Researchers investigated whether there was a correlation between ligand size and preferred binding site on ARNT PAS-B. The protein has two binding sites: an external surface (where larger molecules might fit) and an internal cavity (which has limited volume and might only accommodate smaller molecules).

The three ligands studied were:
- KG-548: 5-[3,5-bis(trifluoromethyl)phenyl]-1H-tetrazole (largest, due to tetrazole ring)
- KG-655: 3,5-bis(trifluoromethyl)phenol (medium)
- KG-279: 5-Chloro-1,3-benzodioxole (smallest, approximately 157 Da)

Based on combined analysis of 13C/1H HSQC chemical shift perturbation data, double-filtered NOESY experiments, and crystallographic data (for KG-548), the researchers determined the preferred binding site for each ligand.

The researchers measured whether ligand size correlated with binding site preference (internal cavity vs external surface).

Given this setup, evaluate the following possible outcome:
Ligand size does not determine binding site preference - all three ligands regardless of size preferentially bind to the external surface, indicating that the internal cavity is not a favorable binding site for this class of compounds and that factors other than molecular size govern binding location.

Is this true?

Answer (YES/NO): NO